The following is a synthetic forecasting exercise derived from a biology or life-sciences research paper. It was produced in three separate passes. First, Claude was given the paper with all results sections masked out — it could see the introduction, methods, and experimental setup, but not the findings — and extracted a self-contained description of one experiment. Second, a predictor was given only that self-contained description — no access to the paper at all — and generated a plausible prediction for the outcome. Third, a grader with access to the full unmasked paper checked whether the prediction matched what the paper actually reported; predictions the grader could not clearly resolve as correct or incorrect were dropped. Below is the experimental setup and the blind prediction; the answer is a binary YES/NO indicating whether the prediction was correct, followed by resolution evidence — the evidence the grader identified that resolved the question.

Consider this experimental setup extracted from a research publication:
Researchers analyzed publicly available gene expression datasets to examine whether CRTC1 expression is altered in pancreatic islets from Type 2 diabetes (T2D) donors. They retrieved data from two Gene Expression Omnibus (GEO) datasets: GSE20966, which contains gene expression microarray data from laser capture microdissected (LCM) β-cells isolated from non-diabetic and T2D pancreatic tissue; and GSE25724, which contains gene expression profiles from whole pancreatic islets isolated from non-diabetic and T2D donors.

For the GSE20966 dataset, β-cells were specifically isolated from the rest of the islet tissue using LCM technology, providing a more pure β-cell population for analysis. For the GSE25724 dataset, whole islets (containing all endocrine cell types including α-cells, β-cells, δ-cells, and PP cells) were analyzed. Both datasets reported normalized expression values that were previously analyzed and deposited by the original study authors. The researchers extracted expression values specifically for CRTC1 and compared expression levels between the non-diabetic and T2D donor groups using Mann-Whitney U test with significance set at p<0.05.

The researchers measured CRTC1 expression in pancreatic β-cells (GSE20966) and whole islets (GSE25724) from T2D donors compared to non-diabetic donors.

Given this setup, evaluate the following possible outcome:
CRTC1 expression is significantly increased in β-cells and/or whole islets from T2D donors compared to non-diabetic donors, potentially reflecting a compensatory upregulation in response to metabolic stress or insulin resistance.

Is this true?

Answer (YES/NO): YES